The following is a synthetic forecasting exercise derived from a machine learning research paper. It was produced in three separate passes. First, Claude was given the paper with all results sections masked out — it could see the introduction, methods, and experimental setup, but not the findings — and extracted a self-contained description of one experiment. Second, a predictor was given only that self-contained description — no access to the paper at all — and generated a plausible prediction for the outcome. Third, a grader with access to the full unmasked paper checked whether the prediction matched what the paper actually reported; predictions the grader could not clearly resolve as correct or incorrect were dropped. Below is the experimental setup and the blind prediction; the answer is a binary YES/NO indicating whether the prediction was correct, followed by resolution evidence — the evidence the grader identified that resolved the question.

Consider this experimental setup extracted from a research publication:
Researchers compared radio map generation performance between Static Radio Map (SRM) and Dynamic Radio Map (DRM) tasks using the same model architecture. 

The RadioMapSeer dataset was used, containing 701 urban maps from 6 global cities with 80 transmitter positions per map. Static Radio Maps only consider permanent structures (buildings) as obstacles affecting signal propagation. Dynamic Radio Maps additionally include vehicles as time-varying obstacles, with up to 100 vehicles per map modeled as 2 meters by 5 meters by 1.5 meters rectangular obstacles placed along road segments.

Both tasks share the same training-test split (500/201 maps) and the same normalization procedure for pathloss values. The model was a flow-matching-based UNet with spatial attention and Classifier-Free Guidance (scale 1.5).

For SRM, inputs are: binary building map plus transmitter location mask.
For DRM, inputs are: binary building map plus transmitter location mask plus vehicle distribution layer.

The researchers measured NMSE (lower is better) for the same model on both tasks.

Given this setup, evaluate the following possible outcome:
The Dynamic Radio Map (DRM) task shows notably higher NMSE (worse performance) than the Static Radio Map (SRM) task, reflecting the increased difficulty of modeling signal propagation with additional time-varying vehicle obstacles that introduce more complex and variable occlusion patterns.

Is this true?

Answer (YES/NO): NO